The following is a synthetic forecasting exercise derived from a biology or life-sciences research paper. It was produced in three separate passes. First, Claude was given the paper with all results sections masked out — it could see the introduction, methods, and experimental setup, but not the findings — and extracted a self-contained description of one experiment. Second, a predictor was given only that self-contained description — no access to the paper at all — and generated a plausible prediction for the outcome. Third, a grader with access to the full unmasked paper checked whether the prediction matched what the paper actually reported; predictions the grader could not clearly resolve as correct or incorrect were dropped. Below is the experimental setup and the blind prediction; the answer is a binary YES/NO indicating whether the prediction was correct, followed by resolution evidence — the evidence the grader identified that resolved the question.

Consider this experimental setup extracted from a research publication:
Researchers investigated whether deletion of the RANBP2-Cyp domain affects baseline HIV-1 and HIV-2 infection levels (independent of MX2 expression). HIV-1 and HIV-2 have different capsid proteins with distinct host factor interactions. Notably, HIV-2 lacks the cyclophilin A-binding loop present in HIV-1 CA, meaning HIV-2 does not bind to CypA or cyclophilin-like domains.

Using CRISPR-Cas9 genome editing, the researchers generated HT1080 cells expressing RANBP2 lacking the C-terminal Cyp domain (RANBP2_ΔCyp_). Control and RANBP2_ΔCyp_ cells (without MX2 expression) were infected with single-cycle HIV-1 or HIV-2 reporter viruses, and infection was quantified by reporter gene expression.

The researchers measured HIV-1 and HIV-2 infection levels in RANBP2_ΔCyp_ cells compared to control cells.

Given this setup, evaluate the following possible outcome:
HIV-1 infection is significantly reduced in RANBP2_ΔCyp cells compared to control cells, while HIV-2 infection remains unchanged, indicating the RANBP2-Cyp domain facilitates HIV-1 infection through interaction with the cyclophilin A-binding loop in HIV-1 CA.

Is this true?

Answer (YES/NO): NO